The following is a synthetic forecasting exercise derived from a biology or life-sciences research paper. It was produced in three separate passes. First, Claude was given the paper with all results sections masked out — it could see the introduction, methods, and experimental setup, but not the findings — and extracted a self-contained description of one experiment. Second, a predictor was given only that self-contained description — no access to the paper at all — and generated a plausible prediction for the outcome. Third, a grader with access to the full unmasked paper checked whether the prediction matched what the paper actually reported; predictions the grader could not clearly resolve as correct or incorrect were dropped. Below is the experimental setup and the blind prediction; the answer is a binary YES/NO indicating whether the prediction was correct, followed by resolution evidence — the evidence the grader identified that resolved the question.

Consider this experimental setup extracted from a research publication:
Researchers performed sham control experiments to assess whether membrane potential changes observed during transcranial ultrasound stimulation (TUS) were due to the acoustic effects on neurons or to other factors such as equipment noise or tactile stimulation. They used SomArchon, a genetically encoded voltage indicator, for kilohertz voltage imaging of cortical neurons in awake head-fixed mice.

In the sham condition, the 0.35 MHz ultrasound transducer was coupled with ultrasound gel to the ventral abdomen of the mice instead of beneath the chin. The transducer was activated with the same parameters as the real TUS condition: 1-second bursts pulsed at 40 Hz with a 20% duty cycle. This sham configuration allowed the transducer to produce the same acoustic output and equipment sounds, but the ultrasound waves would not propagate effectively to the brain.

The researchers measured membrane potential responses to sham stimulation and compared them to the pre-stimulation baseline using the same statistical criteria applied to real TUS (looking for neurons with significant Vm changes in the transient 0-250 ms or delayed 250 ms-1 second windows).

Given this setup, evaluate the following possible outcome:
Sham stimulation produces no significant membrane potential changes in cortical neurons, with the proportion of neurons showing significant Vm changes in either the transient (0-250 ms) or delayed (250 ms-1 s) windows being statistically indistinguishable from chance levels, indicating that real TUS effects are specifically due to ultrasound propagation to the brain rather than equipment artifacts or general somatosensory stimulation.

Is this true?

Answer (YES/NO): YES